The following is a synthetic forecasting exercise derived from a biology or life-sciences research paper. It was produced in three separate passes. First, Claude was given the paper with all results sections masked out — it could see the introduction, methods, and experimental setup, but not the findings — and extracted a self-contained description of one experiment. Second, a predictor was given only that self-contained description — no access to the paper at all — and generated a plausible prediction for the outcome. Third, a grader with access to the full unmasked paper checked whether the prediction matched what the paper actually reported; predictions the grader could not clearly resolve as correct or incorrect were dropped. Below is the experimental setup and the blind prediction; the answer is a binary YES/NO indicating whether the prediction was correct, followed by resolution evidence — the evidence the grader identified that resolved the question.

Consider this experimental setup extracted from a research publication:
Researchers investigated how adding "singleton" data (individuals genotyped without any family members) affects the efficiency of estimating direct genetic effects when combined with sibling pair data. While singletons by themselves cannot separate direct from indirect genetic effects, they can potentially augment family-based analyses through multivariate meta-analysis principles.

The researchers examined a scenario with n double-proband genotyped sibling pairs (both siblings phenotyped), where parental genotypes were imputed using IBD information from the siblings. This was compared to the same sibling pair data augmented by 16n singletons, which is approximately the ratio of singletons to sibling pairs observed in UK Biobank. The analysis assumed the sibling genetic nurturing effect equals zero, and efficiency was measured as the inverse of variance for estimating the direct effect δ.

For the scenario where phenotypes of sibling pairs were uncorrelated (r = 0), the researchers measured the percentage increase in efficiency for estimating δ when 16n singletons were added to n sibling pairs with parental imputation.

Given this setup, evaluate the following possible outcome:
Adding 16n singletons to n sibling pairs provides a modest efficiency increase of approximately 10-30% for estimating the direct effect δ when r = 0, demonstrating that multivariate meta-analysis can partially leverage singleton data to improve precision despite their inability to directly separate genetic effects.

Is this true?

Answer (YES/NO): NO